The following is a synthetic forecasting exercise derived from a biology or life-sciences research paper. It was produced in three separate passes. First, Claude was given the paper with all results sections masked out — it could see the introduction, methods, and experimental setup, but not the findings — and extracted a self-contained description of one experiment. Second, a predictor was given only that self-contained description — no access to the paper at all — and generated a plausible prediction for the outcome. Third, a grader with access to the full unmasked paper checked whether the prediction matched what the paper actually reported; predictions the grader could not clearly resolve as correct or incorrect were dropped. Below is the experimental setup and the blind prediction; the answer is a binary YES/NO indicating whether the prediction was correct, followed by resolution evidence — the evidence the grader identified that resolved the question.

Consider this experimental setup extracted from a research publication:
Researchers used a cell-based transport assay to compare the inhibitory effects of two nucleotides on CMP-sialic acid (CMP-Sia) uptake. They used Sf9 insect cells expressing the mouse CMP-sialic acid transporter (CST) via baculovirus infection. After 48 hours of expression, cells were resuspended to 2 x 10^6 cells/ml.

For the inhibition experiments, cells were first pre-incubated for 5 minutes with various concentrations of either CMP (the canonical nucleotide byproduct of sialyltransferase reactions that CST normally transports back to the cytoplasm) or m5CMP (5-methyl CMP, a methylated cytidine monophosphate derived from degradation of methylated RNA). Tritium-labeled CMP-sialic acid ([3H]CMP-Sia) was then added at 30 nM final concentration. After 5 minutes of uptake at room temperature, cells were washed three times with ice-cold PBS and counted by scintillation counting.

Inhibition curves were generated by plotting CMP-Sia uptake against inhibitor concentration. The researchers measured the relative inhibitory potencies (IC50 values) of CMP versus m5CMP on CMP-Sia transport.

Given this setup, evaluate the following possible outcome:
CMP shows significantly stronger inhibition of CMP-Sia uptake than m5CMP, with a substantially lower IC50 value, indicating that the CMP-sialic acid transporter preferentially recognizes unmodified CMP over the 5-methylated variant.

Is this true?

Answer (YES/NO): NO